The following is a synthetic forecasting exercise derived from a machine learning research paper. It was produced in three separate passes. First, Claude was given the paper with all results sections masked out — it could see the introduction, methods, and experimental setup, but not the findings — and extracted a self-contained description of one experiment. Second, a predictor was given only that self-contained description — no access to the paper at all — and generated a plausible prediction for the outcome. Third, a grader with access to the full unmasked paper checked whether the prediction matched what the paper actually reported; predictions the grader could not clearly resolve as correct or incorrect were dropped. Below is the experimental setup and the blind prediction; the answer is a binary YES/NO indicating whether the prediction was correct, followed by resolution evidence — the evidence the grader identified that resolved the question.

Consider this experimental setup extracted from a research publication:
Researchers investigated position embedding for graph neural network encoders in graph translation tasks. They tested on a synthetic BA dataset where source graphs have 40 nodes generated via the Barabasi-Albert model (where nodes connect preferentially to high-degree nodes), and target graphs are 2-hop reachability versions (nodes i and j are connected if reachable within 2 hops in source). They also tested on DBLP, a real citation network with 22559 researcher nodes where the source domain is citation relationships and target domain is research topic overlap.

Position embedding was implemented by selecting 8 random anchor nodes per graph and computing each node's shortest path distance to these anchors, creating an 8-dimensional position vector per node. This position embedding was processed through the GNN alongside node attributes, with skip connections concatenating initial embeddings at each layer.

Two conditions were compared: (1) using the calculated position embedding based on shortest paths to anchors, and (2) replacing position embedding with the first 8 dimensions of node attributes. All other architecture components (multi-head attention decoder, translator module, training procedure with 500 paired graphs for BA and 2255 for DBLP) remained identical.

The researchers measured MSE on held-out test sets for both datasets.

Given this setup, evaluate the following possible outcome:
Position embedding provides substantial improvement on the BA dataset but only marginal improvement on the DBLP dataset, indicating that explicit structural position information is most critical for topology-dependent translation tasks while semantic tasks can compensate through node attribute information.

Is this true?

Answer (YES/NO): NO